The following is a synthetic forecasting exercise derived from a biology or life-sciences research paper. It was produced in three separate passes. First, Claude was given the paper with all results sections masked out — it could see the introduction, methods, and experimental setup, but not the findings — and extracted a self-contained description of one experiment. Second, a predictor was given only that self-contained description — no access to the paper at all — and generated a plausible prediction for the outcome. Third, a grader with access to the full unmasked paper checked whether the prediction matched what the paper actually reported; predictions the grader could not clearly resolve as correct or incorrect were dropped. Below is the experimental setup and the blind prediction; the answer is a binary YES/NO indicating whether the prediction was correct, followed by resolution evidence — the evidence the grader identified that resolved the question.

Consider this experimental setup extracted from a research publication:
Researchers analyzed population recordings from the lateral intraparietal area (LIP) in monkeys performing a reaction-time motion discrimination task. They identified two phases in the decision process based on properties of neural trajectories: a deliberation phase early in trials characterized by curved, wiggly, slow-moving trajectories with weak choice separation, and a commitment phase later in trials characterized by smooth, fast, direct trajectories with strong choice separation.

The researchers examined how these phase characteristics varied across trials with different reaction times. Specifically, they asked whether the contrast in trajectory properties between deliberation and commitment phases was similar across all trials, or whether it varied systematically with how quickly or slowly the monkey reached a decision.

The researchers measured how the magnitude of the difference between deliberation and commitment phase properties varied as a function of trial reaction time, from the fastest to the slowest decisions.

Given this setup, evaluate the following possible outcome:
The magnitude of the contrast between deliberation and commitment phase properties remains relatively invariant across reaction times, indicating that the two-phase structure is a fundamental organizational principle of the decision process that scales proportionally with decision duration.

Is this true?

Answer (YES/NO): NO